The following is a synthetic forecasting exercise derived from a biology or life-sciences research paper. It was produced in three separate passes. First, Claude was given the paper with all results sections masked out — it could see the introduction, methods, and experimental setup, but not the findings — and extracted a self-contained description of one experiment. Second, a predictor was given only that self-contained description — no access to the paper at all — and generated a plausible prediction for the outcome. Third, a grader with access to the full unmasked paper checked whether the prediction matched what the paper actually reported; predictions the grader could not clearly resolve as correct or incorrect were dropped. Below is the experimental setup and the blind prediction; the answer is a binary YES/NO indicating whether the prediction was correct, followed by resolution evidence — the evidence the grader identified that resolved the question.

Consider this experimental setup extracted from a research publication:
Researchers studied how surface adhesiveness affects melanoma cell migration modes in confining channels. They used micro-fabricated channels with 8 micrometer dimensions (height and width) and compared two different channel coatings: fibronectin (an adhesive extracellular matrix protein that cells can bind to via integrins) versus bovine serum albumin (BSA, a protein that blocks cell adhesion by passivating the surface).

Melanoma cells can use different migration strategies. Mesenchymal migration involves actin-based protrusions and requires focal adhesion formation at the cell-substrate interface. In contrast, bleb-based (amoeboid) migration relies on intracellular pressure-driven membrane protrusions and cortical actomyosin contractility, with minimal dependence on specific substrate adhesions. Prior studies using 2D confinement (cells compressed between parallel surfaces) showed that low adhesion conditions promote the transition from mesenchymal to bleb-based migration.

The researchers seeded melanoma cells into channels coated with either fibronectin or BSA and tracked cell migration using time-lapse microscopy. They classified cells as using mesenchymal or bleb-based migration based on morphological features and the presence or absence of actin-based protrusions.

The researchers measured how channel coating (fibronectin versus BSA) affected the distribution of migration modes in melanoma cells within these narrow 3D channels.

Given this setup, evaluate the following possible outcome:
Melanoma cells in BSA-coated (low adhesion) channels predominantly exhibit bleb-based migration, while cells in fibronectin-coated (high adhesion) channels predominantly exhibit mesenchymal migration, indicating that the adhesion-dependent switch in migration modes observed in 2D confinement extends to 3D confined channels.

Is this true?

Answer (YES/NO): NO